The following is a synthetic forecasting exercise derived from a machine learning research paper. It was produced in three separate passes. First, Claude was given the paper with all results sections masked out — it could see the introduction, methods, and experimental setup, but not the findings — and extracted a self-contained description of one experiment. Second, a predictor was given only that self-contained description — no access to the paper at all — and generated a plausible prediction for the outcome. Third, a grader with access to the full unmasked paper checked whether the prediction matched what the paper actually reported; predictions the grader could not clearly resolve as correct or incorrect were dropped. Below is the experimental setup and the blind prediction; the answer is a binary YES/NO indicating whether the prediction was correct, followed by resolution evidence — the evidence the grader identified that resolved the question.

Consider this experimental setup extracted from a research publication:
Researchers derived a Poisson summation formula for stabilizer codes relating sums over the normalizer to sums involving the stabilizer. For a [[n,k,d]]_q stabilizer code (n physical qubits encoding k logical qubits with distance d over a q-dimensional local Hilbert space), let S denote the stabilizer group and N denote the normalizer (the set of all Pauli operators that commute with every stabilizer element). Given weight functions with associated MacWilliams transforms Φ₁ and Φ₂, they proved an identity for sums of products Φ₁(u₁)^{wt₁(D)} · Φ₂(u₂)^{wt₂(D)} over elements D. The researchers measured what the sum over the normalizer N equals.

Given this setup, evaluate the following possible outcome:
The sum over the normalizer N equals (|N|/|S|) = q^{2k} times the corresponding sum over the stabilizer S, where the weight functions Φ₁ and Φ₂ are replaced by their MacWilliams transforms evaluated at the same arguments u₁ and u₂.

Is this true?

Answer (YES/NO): NO